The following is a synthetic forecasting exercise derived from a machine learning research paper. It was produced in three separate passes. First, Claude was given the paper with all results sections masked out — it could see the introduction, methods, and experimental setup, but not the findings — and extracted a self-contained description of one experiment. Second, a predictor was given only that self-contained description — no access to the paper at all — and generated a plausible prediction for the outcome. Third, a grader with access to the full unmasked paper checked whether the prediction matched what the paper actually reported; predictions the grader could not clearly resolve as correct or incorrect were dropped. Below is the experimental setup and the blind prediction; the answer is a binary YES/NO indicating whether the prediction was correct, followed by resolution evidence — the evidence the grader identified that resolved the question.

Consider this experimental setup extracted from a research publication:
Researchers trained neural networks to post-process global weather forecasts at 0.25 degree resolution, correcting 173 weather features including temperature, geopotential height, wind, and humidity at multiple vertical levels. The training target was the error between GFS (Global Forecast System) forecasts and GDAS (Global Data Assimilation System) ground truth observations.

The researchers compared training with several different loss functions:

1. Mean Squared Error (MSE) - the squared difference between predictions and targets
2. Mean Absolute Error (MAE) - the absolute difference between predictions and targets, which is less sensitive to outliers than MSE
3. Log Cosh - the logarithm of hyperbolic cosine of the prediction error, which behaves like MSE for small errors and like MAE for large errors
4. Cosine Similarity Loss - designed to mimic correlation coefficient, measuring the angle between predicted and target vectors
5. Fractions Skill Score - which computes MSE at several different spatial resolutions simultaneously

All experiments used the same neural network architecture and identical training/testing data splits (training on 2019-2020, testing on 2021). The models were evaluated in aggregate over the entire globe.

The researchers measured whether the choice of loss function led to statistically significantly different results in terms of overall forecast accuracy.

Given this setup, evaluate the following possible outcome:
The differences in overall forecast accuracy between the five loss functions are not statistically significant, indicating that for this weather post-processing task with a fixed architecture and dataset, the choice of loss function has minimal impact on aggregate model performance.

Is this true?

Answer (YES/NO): YES